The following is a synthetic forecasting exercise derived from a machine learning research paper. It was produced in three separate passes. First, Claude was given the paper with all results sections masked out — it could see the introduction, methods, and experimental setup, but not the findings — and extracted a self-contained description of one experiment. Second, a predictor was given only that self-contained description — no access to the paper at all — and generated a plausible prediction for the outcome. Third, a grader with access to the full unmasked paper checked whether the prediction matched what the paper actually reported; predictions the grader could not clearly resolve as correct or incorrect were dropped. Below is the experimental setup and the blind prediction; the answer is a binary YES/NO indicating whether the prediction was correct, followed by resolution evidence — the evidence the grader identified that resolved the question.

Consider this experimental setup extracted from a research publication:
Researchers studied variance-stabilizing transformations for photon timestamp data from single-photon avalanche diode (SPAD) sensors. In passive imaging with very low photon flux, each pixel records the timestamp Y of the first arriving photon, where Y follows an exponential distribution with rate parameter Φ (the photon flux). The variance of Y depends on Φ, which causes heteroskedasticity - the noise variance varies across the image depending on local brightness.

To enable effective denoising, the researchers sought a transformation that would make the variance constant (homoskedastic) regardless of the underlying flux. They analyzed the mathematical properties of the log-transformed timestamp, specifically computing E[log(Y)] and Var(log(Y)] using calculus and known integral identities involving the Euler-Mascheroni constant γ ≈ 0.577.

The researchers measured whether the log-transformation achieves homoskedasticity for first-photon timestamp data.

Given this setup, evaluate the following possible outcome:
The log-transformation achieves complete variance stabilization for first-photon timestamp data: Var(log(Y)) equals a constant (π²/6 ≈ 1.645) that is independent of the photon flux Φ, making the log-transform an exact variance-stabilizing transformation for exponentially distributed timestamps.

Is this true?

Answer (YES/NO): YES